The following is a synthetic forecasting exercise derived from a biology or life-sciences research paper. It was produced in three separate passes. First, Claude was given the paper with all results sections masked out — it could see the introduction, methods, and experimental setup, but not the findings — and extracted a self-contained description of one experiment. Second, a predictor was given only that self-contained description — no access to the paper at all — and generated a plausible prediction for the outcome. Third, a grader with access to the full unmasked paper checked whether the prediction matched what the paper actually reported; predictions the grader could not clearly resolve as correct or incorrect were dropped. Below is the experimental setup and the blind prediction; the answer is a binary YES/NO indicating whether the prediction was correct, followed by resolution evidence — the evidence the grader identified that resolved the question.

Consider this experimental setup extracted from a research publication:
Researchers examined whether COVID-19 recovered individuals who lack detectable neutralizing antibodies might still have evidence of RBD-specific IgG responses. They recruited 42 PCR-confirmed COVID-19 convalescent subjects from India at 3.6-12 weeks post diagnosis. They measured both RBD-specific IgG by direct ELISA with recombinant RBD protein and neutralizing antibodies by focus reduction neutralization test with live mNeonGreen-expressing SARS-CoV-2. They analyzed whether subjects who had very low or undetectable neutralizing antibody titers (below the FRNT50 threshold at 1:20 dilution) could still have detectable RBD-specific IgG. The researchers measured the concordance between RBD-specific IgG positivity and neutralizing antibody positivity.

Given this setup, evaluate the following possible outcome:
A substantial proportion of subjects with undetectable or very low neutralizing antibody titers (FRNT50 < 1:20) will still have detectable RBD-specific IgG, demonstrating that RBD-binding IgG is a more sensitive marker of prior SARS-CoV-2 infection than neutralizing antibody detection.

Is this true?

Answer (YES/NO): YES